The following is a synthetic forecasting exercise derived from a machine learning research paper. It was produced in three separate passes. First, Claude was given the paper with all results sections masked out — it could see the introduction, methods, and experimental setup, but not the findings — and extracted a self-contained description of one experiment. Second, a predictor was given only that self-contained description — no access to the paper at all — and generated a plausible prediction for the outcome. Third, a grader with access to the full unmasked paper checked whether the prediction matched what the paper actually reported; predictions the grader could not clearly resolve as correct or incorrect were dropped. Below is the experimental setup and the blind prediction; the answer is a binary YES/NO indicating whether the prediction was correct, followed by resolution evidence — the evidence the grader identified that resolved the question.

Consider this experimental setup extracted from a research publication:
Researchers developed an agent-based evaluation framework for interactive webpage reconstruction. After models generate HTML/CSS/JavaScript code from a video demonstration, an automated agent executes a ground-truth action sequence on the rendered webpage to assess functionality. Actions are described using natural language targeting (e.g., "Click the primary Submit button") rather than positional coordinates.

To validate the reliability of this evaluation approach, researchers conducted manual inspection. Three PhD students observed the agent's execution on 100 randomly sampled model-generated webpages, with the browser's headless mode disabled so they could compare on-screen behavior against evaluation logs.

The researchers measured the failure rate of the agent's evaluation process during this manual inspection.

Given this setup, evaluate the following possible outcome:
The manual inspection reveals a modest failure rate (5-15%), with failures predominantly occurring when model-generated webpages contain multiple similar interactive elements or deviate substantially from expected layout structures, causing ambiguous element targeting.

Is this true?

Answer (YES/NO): NO